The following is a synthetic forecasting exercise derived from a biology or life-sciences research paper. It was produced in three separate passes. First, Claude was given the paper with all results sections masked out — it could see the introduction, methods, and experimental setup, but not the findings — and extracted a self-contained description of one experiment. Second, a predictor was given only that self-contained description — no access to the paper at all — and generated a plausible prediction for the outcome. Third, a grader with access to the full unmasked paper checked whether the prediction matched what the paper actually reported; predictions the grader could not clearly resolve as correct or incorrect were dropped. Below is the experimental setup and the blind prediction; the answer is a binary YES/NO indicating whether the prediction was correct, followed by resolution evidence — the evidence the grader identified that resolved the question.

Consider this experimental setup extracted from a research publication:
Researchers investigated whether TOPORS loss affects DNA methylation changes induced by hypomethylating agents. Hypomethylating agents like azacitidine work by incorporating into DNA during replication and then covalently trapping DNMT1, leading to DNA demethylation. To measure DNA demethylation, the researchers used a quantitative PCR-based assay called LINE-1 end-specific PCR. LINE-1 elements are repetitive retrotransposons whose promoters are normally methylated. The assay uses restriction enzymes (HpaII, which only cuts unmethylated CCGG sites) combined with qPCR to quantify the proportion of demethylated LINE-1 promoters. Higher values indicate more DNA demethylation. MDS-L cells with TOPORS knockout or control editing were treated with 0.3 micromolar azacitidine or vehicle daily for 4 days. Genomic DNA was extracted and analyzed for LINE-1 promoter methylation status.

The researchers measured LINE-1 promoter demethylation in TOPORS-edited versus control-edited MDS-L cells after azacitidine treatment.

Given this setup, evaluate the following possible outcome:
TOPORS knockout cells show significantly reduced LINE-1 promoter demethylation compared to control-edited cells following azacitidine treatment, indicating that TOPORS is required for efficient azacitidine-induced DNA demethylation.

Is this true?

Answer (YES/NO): NO